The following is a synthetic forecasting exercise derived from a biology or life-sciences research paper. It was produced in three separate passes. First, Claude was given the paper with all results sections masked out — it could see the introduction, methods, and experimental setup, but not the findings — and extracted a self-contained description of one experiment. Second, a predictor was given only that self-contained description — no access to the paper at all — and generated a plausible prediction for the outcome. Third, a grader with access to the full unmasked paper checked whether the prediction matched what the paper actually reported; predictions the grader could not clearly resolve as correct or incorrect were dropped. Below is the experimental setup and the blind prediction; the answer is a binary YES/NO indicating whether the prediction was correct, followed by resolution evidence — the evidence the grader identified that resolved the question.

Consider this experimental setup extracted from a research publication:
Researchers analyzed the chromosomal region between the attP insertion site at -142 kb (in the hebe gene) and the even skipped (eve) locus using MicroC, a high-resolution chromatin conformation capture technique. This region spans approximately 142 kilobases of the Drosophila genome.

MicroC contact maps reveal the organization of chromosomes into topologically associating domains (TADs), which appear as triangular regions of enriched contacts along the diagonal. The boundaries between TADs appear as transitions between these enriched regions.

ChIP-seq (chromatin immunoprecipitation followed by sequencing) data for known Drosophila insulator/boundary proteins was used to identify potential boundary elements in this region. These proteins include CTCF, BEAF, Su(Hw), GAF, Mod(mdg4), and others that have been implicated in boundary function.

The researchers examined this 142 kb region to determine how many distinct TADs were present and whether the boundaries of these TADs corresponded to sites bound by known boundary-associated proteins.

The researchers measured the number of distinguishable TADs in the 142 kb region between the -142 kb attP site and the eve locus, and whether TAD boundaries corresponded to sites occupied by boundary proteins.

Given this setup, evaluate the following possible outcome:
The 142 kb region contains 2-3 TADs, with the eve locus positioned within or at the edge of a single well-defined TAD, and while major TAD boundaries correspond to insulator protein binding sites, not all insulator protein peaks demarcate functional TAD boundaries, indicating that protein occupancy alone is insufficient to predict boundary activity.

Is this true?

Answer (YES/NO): NO